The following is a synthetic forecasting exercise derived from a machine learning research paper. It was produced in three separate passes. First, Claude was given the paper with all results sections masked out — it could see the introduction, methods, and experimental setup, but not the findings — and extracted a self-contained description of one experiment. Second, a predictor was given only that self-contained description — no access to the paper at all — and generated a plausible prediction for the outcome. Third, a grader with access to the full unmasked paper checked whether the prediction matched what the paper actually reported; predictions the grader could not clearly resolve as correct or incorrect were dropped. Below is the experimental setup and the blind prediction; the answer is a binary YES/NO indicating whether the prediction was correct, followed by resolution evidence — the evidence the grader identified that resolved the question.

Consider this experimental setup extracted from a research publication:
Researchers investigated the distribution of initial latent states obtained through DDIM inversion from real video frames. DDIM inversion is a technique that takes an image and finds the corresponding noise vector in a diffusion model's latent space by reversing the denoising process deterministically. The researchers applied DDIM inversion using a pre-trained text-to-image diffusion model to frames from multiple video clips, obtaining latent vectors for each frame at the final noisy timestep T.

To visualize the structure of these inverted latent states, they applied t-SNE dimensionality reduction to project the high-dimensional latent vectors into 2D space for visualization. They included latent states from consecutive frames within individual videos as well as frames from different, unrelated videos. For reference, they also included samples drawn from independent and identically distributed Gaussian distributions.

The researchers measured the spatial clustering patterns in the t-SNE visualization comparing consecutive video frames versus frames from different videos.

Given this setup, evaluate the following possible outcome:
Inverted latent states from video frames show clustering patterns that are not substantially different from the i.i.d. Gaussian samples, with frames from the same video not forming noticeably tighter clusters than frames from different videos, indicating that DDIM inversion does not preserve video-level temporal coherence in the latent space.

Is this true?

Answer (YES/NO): NO